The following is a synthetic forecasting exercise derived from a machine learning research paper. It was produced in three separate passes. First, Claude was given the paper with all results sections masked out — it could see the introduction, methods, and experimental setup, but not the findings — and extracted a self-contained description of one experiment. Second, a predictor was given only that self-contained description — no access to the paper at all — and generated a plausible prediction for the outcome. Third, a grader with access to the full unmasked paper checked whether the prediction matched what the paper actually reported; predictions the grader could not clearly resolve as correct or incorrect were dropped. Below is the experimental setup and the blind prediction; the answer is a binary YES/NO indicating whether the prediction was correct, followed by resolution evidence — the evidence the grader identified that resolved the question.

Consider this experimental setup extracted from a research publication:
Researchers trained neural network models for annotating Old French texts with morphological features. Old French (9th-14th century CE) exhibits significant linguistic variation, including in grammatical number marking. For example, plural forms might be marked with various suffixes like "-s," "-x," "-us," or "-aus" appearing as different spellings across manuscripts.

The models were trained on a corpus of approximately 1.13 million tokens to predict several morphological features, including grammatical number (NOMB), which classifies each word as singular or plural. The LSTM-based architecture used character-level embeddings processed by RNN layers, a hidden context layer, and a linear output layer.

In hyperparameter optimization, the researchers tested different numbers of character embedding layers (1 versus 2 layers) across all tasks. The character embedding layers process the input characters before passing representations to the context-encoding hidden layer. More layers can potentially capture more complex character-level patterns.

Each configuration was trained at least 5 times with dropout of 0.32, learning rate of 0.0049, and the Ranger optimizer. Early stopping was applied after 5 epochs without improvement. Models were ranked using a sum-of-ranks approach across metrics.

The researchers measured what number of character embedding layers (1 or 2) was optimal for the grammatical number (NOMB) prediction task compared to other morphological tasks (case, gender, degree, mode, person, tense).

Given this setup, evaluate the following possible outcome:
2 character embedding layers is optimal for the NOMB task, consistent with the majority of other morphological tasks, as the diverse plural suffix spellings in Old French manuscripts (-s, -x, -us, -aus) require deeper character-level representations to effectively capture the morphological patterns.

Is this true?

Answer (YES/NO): NO